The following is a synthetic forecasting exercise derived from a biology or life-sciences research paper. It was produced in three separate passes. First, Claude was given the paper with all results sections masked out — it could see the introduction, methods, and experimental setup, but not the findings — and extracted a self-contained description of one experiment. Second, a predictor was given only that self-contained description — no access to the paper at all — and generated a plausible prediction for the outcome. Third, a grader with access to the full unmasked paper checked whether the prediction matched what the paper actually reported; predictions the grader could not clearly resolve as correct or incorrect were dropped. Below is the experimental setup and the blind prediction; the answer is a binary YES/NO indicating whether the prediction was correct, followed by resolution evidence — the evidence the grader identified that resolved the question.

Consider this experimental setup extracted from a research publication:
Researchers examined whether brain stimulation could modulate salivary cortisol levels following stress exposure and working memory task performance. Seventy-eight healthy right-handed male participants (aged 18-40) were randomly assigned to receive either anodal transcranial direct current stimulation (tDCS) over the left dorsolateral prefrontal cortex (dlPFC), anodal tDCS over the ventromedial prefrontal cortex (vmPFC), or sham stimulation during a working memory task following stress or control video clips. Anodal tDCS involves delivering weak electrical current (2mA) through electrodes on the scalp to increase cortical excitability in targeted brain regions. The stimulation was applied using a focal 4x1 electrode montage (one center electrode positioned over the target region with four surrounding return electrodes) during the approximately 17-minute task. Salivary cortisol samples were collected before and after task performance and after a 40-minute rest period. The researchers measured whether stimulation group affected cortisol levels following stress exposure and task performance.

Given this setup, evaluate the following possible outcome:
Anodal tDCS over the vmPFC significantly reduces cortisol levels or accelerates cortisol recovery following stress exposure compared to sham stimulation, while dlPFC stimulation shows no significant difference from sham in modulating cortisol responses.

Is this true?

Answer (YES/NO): NO